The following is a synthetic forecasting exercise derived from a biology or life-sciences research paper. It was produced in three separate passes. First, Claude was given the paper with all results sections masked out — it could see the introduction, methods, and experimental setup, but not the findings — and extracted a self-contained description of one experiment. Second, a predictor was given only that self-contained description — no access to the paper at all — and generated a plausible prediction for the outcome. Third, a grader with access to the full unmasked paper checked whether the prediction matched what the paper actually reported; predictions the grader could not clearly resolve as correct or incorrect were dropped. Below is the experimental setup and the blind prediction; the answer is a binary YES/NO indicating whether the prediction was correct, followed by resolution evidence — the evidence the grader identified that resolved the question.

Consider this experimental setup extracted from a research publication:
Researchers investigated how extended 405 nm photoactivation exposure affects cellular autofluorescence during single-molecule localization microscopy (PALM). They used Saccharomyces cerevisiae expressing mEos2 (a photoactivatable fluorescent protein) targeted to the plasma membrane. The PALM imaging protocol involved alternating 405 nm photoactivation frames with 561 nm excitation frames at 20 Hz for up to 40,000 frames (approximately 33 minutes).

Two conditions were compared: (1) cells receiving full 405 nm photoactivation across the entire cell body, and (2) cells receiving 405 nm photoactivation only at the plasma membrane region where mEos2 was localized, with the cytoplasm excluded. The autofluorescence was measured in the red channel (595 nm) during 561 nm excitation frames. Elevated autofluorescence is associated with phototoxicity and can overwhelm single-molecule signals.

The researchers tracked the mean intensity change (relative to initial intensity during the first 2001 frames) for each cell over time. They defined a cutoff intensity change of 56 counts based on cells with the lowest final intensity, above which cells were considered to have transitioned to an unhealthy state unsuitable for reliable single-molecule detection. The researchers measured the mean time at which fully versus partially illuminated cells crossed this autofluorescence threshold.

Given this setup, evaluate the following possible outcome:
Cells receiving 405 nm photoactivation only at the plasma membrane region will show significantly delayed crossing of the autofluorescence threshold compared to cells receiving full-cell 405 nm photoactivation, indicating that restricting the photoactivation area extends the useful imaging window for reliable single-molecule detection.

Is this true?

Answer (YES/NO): YES